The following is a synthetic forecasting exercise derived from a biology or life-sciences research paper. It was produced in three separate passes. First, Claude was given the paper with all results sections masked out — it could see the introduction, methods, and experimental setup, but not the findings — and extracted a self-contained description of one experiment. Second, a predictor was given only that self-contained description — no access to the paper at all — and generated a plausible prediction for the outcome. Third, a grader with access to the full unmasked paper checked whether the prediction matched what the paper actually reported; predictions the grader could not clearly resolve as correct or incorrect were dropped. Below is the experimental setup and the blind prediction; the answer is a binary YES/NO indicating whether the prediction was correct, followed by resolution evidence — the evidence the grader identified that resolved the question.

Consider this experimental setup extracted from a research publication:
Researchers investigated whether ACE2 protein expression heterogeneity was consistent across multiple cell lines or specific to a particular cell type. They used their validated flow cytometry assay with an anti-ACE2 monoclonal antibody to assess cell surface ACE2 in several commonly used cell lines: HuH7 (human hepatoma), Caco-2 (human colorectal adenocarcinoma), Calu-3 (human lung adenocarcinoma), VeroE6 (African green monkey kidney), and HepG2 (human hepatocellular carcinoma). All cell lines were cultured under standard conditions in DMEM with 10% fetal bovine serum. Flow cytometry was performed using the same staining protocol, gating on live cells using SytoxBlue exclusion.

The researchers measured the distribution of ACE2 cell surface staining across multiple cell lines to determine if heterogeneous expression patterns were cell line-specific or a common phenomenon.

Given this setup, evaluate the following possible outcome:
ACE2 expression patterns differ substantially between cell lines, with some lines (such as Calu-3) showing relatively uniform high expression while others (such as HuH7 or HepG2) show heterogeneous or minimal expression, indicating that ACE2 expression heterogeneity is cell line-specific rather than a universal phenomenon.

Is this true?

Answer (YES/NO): NO